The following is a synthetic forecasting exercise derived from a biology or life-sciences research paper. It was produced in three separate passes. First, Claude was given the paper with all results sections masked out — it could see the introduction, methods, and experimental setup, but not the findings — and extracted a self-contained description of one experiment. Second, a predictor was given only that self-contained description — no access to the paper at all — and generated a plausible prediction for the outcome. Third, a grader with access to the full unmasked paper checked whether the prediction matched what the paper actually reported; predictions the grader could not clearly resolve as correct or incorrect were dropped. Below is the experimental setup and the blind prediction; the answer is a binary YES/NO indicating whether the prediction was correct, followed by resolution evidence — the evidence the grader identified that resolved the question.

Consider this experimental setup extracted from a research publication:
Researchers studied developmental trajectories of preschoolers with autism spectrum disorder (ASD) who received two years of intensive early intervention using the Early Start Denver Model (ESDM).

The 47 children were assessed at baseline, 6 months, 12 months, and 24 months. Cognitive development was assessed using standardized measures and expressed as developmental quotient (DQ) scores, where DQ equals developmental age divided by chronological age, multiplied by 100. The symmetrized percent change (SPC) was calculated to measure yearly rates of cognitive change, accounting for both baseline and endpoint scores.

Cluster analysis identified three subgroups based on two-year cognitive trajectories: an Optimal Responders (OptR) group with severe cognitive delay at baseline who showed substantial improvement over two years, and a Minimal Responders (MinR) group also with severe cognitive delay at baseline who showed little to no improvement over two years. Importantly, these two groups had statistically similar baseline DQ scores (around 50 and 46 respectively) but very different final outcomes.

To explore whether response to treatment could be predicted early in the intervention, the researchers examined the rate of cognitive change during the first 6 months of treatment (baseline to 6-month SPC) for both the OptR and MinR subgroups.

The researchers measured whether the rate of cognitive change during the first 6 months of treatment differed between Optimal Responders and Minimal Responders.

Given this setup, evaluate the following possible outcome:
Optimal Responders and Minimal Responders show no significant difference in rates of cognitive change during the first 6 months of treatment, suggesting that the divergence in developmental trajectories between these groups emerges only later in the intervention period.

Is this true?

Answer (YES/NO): NO